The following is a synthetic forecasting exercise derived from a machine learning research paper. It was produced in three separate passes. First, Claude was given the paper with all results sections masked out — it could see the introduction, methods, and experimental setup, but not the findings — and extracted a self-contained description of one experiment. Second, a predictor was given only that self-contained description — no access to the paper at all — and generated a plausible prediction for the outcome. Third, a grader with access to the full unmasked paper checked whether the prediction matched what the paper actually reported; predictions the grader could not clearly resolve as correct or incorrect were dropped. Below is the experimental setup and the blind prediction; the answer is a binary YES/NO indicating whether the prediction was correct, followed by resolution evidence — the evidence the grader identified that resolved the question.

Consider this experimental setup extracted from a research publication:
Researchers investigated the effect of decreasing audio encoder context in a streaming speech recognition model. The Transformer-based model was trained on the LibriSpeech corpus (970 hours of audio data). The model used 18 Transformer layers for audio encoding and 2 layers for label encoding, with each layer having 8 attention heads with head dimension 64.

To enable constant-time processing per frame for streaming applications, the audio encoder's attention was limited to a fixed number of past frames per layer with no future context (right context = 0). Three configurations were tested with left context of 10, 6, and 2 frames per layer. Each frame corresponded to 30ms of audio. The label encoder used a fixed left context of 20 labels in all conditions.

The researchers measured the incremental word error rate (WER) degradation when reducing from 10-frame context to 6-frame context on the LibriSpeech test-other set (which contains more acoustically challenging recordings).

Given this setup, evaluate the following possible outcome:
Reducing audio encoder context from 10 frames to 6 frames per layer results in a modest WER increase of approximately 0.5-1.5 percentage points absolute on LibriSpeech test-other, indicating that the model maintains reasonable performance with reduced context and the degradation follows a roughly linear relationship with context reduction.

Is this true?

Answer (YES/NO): NO